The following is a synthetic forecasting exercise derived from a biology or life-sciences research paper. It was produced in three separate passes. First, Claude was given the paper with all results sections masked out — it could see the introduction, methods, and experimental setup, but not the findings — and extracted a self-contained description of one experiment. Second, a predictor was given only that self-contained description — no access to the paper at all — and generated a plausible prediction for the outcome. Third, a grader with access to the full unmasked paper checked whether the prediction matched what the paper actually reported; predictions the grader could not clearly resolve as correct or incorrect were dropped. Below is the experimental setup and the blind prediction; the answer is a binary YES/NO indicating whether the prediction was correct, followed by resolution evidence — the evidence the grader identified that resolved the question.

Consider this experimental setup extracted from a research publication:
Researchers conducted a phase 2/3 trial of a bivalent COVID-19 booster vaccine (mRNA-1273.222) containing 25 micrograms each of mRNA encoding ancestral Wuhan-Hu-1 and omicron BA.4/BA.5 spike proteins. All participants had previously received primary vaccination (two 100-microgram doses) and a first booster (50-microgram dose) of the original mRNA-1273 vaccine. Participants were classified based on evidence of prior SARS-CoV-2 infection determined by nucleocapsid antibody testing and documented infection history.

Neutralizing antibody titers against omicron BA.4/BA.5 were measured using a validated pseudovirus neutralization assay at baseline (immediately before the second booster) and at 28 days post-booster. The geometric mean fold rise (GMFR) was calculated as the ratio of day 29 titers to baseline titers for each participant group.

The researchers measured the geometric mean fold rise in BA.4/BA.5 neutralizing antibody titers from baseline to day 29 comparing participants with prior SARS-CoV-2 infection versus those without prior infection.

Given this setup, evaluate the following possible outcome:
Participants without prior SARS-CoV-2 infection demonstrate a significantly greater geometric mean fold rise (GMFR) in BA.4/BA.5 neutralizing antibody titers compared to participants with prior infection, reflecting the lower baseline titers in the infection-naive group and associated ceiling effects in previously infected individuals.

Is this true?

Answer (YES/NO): YES